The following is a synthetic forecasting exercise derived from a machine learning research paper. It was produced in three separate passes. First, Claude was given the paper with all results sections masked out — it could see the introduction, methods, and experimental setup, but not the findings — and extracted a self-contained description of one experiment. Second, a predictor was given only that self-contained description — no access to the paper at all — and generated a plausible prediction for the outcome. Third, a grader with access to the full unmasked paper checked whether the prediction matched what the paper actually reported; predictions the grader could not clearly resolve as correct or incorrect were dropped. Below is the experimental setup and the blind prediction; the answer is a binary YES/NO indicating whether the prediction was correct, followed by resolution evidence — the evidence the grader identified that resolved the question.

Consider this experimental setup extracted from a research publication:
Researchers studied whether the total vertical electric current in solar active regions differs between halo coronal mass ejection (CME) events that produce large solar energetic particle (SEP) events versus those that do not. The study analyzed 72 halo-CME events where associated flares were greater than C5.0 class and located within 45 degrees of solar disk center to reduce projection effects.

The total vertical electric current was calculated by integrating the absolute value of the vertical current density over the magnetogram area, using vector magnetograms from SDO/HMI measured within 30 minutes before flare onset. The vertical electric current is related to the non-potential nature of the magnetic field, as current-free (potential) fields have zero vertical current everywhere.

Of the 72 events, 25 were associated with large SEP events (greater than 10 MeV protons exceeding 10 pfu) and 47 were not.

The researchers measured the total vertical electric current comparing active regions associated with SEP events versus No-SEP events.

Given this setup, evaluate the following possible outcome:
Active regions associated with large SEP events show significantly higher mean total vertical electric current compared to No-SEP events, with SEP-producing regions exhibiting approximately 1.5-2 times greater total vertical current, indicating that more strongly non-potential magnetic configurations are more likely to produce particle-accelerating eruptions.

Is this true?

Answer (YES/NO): NO